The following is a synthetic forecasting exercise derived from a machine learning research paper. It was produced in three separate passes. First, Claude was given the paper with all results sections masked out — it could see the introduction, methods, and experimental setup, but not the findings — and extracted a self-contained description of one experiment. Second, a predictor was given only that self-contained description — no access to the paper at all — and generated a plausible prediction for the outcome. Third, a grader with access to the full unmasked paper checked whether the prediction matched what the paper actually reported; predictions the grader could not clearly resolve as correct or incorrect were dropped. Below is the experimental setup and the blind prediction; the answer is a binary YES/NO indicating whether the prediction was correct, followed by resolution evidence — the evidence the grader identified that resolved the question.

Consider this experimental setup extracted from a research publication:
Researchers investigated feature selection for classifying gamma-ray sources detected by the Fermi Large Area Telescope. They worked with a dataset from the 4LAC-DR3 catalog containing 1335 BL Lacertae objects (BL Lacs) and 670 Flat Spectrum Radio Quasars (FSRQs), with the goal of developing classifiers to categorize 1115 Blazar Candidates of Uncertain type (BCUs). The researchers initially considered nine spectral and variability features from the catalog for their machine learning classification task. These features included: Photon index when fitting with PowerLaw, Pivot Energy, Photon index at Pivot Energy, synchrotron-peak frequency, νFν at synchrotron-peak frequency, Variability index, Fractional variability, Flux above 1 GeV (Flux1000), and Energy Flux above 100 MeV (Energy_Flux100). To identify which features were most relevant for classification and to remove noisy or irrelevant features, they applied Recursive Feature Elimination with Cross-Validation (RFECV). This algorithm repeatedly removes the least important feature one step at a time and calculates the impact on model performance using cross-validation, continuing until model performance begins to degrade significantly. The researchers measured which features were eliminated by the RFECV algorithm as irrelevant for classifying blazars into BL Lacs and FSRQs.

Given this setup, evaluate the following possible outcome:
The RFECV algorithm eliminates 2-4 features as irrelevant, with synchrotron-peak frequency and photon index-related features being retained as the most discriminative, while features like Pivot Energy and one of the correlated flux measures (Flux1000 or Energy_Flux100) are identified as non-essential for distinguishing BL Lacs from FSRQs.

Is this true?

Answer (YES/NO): NO